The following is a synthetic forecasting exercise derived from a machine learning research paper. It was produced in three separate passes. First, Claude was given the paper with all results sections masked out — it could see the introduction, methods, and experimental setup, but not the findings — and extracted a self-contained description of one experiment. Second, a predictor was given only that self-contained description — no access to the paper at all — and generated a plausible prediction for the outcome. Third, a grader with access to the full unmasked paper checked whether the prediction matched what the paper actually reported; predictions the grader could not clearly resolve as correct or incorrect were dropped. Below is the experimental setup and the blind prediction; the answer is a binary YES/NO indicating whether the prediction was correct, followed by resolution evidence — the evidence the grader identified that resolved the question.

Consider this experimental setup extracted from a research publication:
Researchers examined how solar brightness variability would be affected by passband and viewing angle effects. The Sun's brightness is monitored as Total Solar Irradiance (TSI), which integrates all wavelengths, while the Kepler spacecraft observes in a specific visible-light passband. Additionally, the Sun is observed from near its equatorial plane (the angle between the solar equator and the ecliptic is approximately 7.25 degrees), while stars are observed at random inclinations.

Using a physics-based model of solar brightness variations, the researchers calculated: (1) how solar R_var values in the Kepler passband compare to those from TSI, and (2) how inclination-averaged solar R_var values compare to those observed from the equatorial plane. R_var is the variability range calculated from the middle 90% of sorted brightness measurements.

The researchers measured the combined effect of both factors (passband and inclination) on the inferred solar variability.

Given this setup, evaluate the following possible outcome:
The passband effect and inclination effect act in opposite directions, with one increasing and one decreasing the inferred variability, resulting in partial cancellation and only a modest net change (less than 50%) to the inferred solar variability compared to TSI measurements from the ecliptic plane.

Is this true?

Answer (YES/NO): YES